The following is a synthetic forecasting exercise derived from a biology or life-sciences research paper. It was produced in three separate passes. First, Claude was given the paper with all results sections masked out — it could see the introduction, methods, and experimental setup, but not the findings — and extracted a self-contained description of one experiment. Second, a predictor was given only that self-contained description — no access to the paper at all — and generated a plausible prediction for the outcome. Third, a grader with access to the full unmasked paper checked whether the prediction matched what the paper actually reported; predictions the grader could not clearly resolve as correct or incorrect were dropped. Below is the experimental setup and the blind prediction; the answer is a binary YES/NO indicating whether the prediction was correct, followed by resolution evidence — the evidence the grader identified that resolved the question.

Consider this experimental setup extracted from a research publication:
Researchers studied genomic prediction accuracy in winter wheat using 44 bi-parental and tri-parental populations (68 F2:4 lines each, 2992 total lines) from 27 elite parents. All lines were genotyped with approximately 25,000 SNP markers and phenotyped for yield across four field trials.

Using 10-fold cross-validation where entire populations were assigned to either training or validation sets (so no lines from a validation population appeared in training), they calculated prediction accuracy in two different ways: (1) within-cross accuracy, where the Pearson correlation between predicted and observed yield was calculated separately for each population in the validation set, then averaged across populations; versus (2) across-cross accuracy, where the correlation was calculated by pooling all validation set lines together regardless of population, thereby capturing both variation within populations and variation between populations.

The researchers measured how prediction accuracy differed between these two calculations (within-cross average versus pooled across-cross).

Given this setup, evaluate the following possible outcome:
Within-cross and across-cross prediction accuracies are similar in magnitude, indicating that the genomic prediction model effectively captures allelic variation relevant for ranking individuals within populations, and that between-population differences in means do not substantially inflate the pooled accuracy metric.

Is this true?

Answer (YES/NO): NO